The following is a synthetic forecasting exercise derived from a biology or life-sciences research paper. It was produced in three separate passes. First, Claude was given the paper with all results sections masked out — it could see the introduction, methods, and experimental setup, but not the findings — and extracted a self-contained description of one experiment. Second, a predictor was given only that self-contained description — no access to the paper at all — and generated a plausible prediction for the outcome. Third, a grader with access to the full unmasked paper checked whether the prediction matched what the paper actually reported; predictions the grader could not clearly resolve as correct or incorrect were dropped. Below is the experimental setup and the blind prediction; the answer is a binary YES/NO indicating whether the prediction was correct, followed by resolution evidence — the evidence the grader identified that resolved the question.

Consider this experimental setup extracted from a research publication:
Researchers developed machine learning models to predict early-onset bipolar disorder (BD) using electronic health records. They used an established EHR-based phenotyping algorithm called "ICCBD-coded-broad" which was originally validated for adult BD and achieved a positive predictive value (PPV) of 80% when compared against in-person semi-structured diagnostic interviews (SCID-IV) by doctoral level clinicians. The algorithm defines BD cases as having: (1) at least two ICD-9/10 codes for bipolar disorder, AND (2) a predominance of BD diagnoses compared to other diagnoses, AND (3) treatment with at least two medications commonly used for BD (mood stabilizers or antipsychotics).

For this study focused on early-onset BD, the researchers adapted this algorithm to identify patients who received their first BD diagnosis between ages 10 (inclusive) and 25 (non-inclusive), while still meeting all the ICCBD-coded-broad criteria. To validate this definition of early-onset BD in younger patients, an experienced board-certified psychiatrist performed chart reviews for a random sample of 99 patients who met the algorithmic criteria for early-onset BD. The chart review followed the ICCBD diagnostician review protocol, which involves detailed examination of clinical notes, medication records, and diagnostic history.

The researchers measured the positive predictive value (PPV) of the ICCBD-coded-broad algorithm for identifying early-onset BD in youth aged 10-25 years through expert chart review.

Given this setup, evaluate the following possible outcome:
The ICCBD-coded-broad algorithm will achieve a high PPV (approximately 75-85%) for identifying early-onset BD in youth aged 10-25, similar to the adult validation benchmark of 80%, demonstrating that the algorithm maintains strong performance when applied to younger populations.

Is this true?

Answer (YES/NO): NO